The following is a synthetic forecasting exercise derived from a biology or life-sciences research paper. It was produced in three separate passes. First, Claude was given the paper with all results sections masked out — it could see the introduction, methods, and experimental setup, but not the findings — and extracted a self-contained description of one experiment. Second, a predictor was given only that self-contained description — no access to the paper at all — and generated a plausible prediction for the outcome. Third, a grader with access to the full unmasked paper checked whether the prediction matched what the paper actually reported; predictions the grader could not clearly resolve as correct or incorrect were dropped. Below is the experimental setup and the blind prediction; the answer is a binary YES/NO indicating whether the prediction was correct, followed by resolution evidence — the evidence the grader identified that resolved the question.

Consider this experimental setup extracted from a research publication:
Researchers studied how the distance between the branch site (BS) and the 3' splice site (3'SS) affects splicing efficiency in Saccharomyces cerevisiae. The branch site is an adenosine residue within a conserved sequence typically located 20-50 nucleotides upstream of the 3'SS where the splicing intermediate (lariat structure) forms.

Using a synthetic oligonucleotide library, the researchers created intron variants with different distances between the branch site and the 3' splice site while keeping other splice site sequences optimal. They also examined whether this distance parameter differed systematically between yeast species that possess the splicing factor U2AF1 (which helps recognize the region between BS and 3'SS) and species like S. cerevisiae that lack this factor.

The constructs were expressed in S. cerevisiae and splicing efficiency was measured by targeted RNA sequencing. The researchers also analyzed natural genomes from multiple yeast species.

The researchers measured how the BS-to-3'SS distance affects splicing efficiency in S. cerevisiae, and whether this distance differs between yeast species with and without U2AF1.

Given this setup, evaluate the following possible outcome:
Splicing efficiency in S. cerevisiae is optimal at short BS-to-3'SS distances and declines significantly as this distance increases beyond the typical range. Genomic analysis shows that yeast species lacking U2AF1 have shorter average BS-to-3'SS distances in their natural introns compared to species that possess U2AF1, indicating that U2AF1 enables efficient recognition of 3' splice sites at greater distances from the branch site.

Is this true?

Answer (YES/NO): NO